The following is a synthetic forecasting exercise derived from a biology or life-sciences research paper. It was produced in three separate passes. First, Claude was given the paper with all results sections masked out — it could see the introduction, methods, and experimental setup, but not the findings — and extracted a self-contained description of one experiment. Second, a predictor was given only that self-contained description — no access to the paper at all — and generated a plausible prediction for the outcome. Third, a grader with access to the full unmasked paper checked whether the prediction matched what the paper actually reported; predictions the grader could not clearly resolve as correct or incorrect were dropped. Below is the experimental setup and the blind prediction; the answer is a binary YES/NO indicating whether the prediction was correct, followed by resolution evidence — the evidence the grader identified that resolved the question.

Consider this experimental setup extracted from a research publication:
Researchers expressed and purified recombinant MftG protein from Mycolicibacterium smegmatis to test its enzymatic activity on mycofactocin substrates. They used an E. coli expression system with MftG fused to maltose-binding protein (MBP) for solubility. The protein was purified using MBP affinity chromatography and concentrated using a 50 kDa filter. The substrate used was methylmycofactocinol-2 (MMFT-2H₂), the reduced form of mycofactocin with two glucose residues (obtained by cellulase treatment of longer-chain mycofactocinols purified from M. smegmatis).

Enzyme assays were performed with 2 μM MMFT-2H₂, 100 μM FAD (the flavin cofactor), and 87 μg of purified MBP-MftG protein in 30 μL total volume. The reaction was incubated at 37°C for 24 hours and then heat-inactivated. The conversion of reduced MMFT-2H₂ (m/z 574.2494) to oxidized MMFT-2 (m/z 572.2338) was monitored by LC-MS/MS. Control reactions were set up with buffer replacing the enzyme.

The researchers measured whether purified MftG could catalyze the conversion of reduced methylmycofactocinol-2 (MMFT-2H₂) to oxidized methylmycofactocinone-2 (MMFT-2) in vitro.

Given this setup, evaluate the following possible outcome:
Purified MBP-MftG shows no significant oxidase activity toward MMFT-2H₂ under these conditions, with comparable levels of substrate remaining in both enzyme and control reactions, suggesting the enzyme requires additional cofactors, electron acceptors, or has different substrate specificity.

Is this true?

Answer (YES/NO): NO